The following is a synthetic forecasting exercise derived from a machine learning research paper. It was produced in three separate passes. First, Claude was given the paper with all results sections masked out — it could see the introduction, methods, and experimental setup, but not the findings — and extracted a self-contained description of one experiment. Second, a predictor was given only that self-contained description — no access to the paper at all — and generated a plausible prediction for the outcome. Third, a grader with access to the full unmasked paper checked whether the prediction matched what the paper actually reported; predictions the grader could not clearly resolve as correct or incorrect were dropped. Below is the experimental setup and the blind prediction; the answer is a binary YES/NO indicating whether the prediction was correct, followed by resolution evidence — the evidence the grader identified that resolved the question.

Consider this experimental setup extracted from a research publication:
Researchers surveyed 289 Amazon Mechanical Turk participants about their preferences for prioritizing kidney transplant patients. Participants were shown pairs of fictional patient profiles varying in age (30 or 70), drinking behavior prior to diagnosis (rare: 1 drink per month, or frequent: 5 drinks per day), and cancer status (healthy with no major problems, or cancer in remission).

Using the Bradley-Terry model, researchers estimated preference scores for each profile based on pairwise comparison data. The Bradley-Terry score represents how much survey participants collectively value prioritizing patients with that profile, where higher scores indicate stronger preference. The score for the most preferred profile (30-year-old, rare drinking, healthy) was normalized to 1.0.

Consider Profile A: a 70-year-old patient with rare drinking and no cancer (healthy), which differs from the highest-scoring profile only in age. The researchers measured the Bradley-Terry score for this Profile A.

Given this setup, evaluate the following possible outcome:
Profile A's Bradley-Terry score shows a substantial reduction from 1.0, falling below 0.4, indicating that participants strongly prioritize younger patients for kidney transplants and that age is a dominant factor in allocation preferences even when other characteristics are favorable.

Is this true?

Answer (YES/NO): YES